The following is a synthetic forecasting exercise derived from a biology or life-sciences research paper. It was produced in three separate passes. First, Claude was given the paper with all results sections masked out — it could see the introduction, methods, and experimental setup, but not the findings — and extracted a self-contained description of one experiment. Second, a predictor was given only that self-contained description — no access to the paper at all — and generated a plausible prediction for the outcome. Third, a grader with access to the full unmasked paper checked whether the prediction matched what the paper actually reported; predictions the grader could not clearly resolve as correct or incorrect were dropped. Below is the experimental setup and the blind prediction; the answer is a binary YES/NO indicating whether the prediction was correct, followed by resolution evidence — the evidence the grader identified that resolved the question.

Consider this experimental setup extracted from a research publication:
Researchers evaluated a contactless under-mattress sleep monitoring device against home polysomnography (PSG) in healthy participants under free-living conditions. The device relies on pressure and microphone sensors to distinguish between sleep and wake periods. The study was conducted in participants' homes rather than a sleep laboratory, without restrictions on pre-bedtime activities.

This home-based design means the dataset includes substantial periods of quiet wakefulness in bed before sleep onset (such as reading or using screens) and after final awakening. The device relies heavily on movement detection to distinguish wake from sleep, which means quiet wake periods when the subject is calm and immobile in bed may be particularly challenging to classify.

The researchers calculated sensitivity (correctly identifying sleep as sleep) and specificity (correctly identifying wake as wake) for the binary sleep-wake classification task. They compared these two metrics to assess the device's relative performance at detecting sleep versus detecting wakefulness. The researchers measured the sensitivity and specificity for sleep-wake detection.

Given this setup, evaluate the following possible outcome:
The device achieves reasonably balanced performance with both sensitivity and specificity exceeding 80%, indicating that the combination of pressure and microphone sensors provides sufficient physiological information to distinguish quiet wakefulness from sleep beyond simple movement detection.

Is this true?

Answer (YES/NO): NO